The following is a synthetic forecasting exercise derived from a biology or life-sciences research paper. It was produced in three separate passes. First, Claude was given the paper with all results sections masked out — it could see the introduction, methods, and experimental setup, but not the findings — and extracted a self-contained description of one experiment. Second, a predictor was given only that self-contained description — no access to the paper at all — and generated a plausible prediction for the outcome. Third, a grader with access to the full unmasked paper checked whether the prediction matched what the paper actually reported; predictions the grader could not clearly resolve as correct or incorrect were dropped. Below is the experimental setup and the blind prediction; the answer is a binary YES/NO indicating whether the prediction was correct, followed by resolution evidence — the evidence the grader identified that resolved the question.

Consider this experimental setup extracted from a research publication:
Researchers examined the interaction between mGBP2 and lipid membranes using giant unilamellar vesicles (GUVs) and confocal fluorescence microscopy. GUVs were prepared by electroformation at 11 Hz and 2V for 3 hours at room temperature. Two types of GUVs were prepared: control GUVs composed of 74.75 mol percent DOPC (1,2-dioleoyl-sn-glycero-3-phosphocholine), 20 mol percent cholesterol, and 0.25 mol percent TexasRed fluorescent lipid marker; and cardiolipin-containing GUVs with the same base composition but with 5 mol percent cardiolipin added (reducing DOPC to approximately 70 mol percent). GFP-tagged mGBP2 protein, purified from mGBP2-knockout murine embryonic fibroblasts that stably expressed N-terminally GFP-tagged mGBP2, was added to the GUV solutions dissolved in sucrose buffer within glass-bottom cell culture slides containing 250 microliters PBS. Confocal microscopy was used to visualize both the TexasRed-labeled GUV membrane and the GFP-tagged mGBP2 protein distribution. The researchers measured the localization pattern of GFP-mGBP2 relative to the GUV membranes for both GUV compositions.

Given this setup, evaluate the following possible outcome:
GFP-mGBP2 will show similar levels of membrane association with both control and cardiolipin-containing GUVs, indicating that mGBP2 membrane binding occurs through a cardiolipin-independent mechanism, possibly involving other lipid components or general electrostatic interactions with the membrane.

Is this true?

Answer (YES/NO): NO